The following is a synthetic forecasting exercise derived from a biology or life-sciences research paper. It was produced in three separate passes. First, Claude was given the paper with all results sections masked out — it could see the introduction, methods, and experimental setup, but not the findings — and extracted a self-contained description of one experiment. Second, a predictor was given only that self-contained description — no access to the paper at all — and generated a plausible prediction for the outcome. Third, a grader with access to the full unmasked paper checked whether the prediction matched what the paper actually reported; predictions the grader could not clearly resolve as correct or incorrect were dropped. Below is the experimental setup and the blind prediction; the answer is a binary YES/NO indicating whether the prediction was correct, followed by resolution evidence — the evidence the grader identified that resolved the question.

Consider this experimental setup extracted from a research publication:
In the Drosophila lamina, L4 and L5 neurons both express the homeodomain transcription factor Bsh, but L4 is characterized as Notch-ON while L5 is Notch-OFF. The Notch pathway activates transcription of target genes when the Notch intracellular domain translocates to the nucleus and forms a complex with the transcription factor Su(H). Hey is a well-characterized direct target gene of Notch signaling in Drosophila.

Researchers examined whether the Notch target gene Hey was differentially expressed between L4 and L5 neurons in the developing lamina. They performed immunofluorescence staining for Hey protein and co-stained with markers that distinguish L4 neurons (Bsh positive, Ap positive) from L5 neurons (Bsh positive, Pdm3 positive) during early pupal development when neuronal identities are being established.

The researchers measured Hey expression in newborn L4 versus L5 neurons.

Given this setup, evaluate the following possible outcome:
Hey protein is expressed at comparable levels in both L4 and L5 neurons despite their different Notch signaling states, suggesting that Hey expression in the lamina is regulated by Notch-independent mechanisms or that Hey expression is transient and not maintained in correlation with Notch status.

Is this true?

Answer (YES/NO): NO